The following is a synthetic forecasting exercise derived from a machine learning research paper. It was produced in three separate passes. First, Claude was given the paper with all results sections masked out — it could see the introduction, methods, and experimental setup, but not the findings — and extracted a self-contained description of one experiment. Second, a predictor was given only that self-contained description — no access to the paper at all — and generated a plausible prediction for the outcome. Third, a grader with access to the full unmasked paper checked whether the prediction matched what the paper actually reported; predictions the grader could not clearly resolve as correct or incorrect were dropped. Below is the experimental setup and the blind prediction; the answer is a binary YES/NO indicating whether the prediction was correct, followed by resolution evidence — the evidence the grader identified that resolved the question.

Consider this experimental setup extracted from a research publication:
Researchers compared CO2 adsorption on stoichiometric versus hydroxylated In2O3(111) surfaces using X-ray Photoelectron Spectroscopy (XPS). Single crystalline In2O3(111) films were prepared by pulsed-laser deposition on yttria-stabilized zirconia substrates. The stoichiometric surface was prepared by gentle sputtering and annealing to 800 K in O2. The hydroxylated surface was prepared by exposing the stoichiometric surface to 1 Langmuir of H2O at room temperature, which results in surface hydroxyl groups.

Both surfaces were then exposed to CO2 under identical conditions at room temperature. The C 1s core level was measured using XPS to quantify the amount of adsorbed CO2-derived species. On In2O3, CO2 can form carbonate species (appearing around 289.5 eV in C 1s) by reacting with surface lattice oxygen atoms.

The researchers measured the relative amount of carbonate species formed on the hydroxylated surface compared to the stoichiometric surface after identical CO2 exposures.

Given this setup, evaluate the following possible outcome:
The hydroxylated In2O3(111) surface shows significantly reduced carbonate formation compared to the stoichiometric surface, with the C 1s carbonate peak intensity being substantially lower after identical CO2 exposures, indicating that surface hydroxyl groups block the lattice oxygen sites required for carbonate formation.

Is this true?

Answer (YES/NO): YES